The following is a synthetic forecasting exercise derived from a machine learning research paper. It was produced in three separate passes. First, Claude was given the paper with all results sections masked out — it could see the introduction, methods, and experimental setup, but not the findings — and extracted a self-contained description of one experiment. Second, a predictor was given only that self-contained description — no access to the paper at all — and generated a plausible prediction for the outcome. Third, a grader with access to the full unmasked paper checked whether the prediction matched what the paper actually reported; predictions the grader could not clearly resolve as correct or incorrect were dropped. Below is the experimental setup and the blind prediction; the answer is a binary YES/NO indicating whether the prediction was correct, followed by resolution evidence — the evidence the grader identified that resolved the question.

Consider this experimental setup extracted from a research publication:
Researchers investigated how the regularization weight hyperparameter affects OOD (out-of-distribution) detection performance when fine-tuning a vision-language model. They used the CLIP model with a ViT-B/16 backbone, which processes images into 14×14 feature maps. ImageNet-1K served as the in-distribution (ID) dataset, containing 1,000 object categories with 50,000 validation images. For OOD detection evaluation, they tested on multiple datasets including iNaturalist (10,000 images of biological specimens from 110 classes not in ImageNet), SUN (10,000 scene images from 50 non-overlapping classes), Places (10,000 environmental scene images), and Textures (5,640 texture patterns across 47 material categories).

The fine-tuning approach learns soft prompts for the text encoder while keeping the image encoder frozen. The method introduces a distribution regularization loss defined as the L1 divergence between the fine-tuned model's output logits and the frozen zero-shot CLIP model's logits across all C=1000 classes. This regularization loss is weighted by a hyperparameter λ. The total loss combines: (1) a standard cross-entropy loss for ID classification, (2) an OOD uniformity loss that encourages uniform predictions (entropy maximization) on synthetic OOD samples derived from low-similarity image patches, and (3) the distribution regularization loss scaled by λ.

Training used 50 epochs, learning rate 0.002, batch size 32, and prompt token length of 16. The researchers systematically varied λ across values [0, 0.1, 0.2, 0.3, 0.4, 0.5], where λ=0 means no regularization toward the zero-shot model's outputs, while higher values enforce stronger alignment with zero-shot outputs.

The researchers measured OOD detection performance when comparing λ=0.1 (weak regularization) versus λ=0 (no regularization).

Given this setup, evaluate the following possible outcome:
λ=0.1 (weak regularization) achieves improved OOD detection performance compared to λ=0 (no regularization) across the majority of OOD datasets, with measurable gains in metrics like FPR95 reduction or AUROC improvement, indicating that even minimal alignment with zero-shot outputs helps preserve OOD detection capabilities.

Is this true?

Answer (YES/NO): NO